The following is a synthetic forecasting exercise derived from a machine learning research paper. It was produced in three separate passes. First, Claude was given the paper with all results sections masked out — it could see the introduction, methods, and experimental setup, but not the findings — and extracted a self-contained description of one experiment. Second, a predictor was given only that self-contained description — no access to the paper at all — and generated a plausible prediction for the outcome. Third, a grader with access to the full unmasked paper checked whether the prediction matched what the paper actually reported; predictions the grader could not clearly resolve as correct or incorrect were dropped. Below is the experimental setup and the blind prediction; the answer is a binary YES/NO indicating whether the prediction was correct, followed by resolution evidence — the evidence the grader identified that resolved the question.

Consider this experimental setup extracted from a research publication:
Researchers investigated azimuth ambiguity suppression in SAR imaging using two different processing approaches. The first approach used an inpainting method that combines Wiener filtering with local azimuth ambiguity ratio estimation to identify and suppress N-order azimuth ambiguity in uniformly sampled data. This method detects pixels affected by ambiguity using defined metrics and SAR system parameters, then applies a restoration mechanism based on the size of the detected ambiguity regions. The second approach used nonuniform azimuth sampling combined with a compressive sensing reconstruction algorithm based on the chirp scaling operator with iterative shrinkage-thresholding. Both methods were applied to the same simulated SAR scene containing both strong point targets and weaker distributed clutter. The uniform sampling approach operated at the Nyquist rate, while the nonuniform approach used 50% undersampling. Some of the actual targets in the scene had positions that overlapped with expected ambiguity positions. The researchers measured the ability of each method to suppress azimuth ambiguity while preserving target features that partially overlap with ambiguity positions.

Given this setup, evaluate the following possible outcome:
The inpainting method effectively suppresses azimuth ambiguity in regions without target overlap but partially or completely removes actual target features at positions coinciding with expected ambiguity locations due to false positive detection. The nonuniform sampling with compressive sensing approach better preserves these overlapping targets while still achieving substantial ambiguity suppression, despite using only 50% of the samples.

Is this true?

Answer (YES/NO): YES